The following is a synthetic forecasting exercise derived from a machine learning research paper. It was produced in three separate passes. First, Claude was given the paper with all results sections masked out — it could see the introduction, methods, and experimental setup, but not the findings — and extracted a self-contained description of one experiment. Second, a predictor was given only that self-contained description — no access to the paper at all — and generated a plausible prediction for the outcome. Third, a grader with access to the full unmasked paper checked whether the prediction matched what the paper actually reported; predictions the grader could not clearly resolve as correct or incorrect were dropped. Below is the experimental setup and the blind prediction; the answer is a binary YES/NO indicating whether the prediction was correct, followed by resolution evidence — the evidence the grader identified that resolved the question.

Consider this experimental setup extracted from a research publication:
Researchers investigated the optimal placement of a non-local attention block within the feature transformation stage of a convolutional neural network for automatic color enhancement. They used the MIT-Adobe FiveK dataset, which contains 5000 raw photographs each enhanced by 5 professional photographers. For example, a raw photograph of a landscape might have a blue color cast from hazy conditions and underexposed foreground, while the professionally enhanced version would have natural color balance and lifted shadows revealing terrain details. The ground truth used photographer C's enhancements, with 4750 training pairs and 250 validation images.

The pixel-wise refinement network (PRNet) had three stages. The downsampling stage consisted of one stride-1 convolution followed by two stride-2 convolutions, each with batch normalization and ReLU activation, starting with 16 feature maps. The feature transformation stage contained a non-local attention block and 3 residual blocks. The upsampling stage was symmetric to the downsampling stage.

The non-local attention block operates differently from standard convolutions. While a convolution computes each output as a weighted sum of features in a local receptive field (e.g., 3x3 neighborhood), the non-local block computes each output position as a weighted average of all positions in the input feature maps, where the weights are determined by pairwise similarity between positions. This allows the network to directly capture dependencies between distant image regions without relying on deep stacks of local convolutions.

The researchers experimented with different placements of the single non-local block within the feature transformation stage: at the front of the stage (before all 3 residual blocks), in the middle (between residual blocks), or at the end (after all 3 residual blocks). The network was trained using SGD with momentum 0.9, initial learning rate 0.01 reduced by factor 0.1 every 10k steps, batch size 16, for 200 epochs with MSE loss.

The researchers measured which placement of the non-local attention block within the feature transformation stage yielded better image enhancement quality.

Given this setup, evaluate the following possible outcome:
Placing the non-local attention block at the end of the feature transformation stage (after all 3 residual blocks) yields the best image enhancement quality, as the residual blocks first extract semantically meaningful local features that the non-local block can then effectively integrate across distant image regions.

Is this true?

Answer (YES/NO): NO